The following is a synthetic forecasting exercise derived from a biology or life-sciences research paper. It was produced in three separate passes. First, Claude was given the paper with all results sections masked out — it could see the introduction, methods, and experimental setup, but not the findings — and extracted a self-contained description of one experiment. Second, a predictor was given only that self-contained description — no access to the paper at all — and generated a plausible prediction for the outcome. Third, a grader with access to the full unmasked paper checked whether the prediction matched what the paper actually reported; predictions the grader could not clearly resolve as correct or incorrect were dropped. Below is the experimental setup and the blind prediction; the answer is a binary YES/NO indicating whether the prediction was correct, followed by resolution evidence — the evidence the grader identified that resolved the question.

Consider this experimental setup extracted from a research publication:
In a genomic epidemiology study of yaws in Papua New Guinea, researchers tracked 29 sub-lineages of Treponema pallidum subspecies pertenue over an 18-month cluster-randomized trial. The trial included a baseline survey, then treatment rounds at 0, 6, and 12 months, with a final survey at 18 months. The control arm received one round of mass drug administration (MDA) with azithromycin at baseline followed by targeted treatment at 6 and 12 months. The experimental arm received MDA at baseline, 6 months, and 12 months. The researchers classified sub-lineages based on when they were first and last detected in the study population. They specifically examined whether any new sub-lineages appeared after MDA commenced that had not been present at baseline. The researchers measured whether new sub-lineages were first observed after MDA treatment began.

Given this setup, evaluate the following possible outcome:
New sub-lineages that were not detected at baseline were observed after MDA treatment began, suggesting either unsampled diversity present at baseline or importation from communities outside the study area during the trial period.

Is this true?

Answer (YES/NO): YES